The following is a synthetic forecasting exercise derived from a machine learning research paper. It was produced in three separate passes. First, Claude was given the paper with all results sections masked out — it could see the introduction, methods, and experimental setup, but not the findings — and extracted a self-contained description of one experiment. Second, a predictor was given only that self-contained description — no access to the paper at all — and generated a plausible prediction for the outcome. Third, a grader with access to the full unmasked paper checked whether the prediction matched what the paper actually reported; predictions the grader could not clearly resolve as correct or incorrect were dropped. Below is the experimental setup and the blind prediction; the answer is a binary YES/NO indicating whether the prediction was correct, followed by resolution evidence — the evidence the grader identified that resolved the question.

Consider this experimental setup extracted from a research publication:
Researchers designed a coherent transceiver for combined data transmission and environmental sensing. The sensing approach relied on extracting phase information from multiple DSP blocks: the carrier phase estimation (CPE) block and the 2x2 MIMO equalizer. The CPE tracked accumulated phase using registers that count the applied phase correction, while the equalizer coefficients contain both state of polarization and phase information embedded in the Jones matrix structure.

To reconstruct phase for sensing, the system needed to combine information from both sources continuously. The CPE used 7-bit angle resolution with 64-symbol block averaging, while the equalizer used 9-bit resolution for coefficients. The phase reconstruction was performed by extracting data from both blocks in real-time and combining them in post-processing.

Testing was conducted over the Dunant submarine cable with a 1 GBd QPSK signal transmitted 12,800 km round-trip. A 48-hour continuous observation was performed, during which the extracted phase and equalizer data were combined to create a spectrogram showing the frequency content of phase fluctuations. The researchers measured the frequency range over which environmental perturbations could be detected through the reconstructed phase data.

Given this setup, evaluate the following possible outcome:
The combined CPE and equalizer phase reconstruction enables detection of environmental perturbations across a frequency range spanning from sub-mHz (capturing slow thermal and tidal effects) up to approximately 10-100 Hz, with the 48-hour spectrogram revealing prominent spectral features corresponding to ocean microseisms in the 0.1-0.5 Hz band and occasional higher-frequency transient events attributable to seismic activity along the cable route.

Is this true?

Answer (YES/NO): NO